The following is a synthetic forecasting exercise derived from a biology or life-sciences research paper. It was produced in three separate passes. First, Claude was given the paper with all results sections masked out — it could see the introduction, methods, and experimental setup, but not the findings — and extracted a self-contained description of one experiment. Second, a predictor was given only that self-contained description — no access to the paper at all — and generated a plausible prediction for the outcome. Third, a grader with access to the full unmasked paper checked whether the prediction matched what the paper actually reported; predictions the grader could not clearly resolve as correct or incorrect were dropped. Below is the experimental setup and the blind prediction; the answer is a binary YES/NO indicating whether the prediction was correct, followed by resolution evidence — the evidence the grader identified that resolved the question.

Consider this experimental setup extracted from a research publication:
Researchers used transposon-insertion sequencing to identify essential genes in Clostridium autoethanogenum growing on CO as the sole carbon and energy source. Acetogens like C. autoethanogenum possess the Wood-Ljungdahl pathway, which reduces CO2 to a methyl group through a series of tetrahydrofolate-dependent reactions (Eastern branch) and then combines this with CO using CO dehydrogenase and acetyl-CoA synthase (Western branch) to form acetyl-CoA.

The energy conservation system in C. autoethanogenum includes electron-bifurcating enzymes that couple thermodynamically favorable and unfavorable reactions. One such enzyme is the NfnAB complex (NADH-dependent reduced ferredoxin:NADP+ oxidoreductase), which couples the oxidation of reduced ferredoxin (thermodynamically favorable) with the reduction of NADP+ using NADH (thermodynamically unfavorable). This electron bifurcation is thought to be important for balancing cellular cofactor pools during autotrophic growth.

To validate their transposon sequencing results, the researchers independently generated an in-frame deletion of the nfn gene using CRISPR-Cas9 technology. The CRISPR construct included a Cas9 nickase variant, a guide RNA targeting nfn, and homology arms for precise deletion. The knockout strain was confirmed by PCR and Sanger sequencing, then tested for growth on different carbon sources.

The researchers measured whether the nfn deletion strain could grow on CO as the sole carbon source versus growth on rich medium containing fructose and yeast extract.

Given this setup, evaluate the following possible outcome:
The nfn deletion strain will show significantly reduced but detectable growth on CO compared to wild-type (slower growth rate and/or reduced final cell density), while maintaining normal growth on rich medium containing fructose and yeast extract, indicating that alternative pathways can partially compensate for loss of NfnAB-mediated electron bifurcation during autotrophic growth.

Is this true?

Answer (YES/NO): NO